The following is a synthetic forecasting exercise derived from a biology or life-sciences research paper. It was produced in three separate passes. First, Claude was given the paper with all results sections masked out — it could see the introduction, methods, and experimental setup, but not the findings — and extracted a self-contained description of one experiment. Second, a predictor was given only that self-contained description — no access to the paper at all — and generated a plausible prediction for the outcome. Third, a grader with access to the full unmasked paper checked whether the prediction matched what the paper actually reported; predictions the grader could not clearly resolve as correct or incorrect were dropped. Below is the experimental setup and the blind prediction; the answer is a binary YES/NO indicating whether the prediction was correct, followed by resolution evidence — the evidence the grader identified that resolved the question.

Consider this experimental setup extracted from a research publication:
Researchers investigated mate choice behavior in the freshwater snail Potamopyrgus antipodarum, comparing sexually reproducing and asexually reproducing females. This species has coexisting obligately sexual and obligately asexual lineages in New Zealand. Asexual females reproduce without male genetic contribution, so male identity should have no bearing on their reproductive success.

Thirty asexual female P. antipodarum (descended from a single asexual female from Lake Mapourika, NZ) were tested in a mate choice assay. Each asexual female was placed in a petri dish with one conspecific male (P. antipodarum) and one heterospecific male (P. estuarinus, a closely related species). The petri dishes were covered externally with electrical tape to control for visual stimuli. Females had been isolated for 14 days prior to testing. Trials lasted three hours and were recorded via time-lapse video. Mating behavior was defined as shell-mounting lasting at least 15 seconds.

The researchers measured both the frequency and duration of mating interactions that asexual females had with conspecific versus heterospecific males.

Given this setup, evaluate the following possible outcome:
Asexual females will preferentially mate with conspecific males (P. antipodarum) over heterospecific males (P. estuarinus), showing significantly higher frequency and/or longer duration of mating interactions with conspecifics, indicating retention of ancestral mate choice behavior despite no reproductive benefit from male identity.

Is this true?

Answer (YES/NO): NO